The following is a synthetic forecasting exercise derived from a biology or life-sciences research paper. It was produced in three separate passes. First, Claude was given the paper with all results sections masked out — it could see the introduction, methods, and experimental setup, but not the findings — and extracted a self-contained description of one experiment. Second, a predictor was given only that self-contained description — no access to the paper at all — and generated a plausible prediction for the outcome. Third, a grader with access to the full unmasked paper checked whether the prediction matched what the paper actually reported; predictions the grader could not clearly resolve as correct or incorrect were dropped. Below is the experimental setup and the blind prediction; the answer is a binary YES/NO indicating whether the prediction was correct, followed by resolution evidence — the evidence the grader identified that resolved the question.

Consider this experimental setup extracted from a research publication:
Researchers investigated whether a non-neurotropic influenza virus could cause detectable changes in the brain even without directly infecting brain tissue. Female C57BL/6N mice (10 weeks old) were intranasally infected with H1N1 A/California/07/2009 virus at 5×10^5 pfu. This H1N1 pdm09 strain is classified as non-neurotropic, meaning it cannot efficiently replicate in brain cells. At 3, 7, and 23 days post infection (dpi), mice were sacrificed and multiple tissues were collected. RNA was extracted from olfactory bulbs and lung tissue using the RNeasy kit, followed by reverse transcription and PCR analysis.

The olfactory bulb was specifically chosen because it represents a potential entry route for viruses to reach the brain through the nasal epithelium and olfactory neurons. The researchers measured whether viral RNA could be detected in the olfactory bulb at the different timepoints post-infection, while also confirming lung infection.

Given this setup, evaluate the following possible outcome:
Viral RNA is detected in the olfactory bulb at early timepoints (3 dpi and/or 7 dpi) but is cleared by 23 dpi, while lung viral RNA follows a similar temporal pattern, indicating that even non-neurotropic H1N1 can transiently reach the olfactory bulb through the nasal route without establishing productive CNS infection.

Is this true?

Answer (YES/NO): NO